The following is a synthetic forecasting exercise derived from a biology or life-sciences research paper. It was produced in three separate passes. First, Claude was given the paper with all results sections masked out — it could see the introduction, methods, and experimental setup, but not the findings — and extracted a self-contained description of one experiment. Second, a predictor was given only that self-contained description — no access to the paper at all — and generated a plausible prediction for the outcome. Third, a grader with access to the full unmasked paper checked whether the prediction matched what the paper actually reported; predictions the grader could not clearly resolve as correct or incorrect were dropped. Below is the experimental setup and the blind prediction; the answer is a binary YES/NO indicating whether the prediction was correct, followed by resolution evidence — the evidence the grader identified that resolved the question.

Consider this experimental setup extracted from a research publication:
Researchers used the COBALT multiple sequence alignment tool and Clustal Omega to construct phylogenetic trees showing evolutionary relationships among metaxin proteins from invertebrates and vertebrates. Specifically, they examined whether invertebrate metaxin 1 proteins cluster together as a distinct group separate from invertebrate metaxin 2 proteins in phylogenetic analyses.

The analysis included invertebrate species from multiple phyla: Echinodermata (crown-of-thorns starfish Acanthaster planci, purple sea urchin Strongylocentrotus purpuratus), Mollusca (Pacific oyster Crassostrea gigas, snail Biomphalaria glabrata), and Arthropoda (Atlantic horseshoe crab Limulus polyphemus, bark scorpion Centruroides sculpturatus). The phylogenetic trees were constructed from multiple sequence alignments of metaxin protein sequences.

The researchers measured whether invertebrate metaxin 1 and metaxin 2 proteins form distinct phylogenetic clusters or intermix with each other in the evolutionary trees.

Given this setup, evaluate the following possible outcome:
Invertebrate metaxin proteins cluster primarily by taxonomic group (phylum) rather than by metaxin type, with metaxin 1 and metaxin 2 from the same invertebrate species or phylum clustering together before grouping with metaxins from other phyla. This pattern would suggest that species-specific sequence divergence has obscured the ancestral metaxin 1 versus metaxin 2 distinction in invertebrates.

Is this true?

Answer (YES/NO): NO